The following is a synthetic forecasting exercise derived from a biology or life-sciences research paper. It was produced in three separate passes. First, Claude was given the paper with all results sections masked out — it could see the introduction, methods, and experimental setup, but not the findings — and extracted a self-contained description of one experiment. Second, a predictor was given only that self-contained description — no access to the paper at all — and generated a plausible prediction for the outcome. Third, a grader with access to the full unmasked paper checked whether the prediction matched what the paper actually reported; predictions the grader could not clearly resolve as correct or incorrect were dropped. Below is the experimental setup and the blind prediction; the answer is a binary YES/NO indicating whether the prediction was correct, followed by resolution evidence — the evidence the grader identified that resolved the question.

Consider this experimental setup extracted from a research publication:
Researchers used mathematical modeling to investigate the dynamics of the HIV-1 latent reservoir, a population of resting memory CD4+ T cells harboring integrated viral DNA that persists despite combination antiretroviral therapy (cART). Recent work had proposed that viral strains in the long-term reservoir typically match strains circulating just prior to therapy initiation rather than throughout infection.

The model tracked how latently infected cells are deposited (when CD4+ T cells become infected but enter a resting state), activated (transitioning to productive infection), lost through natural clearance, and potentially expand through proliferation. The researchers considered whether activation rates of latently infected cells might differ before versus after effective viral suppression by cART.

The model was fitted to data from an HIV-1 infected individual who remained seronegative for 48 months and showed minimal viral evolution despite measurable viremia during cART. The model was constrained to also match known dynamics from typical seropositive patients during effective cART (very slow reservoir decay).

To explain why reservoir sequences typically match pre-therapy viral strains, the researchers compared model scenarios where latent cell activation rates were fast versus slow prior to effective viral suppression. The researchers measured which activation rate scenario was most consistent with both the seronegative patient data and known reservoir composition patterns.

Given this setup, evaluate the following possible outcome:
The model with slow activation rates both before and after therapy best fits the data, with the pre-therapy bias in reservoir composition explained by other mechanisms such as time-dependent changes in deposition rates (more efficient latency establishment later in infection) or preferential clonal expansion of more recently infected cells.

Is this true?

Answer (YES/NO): NO